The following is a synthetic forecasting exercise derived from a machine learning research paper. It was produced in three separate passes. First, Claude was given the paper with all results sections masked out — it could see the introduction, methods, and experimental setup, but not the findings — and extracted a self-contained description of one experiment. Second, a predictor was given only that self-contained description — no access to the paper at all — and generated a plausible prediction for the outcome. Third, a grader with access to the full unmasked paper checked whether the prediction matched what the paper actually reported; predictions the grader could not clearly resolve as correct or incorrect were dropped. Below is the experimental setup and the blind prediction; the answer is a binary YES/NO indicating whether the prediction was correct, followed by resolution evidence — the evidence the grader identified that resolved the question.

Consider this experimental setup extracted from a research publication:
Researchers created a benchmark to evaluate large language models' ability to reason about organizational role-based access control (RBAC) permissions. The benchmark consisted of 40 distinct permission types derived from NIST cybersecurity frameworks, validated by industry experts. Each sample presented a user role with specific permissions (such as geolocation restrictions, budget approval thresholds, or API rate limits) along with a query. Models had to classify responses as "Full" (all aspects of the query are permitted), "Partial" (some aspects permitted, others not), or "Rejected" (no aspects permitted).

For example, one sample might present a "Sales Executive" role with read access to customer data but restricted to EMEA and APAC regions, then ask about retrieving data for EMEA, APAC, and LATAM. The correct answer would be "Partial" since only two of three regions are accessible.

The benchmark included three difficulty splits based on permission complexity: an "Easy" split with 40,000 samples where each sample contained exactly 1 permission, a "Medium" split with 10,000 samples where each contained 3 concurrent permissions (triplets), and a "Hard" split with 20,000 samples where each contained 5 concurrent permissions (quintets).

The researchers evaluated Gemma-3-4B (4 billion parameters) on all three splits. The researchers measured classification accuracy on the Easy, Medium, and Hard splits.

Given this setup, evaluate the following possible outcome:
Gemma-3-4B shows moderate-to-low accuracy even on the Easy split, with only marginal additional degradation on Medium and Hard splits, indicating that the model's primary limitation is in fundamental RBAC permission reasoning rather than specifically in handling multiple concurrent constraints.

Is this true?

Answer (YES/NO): NO